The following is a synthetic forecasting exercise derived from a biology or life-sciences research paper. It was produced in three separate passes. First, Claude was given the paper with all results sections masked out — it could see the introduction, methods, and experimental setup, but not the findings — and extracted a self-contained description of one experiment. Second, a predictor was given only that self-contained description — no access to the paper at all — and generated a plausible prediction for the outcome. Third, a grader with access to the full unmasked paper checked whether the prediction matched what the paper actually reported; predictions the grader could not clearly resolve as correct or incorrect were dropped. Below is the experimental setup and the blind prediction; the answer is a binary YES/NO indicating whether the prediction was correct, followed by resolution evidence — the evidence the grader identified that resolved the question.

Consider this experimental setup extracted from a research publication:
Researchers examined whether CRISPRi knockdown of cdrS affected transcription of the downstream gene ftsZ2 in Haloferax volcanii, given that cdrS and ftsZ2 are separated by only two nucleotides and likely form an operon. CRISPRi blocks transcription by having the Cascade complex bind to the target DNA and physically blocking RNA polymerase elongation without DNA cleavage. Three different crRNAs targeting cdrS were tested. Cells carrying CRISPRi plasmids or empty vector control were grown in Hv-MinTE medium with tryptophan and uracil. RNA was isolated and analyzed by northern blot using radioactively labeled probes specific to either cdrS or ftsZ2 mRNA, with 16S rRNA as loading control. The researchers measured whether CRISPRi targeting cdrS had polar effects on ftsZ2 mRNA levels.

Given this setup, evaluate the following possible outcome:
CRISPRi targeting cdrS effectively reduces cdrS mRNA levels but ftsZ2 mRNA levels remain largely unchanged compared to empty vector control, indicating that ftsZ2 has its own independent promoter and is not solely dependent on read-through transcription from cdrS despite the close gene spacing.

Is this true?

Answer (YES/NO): NO